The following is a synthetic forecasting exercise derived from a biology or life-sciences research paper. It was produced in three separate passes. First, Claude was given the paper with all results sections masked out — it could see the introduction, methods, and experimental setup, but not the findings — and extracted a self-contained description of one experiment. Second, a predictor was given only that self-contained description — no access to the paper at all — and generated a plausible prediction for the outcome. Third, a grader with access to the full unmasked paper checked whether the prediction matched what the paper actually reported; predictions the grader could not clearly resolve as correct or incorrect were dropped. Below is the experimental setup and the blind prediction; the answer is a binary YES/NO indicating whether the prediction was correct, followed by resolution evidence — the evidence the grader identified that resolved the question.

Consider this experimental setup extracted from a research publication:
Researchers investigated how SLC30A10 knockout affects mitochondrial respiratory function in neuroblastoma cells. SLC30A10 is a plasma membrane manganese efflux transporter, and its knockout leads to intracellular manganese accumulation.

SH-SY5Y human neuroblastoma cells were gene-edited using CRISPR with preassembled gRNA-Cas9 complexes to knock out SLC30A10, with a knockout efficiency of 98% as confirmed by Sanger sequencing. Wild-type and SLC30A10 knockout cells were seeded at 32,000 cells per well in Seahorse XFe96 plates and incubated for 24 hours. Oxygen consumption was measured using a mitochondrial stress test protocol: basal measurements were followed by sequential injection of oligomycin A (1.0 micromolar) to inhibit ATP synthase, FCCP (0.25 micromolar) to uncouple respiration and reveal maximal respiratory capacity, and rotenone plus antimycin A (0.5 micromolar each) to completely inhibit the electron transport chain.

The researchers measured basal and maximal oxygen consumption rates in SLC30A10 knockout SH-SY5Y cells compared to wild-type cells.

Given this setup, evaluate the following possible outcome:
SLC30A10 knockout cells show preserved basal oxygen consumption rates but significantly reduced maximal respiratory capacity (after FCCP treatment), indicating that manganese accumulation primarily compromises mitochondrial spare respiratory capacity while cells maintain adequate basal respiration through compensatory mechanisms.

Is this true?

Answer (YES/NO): NO